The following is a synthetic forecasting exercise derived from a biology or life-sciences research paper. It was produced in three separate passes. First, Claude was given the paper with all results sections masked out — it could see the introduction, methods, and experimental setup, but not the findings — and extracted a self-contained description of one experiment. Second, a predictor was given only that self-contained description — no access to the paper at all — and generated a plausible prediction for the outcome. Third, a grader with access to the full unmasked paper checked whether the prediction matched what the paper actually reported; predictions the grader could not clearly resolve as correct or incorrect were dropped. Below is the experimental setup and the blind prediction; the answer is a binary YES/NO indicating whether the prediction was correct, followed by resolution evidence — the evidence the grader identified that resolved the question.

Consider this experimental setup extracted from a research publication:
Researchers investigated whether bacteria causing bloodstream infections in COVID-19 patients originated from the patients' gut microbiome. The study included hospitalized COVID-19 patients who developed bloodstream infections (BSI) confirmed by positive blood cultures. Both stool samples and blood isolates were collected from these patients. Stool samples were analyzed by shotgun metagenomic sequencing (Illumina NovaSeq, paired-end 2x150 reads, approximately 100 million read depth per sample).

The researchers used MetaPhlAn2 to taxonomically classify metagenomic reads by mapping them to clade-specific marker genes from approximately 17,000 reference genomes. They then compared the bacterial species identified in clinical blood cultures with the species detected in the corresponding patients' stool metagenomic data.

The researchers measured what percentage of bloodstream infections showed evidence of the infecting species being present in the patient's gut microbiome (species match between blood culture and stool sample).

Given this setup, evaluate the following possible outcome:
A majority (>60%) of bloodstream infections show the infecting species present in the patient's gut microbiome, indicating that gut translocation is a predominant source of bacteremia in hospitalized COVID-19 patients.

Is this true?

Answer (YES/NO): YES